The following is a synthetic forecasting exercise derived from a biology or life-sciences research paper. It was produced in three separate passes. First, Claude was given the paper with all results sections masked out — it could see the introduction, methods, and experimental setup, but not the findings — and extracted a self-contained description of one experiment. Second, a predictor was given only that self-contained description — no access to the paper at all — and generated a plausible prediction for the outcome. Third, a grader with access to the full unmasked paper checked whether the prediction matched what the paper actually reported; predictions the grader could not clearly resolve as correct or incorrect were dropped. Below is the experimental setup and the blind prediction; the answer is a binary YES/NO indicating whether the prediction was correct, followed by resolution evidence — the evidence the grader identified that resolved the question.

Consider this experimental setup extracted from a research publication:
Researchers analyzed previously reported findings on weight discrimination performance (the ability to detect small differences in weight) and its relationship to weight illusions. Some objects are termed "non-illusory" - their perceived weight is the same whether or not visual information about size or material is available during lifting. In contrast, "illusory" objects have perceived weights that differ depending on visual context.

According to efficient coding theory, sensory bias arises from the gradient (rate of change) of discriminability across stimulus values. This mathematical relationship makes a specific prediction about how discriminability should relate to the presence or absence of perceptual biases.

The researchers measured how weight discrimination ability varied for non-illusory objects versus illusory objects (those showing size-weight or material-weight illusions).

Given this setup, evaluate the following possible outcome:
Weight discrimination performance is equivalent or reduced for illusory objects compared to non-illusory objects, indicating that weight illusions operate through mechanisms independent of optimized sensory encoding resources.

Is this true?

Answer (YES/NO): NO